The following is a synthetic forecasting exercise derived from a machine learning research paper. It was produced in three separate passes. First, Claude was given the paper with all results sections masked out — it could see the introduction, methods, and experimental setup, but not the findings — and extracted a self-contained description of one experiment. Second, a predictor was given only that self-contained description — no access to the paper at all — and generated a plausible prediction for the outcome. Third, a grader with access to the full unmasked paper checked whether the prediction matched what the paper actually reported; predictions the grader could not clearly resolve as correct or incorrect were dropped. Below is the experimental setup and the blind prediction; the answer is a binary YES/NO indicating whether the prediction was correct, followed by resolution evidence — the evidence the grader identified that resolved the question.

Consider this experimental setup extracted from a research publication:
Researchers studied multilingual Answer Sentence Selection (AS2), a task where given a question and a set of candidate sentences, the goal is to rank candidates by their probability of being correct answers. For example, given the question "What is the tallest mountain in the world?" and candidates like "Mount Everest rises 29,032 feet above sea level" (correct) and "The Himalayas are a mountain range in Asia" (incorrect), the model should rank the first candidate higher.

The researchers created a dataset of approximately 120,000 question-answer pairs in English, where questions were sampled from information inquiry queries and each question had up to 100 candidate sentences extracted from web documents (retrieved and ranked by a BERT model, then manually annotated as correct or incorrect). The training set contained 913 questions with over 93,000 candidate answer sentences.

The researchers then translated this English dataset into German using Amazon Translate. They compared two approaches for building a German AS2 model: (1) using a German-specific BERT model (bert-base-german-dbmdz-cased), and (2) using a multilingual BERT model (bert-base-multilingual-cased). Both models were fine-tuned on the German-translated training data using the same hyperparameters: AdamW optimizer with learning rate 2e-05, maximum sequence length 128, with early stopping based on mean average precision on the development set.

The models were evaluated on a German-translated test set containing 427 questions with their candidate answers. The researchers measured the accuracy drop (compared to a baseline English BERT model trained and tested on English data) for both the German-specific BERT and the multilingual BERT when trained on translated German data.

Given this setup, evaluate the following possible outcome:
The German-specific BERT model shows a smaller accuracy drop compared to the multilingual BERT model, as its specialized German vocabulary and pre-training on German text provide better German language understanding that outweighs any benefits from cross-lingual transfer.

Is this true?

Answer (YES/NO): YES